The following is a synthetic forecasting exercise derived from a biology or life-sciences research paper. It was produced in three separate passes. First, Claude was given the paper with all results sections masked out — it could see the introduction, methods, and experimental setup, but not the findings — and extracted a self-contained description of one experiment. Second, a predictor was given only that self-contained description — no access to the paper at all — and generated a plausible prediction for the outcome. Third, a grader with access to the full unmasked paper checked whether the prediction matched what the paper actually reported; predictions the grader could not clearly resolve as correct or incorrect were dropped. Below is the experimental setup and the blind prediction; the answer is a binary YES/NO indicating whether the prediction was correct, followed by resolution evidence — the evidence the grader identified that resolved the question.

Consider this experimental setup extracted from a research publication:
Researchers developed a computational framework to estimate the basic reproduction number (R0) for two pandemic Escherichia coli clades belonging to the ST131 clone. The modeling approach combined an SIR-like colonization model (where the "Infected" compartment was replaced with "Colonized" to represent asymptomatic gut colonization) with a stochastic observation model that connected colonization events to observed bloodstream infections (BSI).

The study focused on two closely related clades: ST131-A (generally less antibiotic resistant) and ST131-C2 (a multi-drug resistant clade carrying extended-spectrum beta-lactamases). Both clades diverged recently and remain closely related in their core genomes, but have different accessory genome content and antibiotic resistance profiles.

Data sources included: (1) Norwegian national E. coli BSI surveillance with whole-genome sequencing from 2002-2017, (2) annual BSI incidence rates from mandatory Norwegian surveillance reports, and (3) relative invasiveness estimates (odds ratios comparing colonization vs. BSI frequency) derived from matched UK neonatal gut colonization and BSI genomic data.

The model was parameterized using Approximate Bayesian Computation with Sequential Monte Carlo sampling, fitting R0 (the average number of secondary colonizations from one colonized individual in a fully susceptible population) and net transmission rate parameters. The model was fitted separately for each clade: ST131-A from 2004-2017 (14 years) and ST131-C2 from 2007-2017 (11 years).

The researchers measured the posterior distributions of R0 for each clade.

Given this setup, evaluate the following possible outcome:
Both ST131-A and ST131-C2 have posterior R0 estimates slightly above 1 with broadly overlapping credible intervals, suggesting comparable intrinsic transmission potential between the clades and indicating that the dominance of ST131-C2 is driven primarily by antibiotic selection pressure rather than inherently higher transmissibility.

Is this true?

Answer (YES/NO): NO